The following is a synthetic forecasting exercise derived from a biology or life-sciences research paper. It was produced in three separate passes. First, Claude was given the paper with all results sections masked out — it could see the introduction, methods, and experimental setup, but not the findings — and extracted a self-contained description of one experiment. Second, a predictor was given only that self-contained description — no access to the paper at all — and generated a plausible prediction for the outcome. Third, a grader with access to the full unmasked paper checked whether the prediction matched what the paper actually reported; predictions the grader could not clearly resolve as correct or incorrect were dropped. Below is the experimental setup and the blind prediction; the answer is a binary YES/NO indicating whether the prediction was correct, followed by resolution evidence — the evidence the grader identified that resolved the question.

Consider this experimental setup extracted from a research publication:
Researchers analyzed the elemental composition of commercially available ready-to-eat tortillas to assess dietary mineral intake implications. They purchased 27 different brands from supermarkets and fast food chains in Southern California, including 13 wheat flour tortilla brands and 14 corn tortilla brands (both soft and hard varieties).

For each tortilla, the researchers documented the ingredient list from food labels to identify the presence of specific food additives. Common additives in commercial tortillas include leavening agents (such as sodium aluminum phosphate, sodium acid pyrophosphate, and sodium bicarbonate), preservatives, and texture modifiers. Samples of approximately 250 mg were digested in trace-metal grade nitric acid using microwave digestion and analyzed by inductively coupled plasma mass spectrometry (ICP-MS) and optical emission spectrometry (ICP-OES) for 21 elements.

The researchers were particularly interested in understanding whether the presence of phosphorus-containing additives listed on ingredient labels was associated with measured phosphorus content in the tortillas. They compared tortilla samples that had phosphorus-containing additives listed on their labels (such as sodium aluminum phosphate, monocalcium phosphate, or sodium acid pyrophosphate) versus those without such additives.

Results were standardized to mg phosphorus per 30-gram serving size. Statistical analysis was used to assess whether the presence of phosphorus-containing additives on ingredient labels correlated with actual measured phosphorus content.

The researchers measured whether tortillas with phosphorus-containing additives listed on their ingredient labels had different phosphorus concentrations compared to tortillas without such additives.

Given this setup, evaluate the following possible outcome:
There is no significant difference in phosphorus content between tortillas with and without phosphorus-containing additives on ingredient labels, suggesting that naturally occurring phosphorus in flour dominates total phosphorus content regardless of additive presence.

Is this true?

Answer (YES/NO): NO